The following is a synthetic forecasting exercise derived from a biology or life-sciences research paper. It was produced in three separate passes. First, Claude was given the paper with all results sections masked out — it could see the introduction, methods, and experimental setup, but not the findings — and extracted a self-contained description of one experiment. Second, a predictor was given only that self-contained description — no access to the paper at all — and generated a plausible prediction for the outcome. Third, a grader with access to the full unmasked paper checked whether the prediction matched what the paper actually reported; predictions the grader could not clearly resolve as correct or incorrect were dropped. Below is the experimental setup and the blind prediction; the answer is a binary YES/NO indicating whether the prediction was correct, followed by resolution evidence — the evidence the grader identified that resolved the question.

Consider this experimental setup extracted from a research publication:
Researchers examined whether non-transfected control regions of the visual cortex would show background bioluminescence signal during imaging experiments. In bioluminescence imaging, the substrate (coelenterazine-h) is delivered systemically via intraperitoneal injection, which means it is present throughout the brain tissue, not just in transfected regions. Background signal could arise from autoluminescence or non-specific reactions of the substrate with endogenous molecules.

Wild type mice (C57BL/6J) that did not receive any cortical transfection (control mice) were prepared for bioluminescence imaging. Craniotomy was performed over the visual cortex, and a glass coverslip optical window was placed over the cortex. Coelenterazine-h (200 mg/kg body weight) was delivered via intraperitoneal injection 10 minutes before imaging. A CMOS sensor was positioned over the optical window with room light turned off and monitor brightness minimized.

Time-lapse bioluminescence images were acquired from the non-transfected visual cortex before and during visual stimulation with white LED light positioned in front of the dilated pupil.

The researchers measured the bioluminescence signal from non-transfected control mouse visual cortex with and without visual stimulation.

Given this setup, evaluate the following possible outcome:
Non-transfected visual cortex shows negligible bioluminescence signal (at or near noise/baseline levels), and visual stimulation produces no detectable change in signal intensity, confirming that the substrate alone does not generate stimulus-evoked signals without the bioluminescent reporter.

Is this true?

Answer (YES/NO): YES